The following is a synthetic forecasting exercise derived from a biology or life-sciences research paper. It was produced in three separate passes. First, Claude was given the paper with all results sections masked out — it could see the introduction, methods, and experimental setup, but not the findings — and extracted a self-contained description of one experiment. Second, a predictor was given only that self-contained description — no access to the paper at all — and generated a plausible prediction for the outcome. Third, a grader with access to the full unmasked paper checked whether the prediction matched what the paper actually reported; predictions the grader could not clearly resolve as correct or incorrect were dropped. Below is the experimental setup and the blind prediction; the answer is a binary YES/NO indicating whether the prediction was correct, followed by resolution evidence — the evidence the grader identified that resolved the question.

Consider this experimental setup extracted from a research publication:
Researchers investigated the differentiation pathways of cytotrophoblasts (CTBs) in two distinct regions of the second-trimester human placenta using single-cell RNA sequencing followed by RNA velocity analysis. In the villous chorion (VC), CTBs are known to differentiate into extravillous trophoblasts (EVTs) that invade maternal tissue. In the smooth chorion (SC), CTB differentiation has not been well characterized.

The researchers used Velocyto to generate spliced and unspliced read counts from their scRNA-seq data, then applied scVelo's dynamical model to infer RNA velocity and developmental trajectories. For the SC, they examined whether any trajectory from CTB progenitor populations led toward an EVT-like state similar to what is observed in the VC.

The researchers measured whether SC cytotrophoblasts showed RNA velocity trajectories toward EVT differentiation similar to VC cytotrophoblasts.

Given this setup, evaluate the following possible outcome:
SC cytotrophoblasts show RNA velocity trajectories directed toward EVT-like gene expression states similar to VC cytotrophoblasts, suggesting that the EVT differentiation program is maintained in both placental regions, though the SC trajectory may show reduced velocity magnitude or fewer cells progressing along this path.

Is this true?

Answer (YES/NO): NO